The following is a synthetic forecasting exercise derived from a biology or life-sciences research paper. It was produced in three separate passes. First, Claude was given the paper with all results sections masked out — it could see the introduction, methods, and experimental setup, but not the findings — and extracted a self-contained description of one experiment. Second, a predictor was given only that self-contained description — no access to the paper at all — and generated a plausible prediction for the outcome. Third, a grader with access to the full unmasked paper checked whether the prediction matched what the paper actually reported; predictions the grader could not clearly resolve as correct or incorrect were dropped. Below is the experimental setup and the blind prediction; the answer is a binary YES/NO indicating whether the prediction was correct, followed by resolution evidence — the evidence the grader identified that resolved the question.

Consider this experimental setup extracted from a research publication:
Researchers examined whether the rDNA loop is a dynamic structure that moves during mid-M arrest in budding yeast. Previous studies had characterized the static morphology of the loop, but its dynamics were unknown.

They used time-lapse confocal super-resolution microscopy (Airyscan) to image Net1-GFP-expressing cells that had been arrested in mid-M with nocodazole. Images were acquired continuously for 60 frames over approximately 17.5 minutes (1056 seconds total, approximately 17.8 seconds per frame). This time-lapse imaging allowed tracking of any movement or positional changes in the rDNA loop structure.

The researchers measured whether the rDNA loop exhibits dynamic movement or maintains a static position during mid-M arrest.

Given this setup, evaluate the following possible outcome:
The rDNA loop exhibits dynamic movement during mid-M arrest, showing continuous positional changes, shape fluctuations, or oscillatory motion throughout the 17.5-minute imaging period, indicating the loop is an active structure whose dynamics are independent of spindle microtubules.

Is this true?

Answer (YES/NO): NO